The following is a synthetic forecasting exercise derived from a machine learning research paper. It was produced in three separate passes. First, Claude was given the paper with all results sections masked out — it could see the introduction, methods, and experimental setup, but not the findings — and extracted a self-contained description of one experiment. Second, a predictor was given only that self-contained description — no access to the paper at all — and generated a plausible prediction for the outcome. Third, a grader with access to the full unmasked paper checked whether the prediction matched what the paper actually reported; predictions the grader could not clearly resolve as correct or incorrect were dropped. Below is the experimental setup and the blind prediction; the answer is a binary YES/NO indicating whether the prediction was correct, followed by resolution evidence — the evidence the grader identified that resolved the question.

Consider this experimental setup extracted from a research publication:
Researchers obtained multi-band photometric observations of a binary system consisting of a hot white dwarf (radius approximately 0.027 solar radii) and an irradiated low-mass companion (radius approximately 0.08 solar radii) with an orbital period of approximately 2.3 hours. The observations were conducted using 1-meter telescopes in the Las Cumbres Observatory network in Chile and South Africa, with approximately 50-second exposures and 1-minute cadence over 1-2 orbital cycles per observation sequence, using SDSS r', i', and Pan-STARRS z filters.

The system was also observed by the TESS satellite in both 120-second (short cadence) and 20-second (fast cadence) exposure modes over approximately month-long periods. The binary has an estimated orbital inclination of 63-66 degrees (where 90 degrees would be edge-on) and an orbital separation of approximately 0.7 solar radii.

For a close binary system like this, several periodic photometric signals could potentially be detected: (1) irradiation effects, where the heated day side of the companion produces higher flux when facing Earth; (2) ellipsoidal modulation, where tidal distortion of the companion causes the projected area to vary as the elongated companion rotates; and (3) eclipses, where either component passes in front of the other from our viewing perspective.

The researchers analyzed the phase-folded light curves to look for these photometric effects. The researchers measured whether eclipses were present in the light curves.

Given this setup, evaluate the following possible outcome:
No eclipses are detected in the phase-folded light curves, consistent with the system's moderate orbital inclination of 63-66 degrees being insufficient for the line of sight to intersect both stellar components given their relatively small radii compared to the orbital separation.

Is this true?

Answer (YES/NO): YES